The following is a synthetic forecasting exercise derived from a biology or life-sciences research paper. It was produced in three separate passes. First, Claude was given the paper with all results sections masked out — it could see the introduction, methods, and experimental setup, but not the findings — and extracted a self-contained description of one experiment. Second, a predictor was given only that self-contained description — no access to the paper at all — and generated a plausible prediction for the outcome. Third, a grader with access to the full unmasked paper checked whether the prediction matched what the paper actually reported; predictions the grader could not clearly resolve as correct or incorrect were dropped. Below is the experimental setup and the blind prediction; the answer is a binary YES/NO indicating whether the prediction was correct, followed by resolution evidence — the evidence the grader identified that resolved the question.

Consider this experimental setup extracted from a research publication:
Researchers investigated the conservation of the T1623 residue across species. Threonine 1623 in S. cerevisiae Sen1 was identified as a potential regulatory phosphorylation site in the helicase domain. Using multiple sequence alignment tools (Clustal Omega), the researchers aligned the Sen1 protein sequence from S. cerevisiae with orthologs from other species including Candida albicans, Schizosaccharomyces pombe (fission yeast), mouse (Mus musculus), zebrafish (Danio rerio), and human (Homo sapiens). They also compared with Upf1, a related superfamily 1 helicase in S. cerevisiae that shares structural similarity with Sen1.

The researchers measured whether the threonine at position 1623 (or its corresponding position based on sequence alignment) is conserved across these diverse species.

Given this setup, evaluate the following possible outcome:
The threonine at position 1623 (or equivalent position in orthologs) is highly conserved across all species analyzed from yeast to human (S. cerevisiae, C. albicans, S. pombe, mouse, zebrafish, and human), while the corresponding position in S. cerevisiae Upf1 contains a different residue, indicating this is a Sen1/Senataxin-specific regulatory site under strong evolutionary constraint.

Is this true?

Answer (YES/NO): YES